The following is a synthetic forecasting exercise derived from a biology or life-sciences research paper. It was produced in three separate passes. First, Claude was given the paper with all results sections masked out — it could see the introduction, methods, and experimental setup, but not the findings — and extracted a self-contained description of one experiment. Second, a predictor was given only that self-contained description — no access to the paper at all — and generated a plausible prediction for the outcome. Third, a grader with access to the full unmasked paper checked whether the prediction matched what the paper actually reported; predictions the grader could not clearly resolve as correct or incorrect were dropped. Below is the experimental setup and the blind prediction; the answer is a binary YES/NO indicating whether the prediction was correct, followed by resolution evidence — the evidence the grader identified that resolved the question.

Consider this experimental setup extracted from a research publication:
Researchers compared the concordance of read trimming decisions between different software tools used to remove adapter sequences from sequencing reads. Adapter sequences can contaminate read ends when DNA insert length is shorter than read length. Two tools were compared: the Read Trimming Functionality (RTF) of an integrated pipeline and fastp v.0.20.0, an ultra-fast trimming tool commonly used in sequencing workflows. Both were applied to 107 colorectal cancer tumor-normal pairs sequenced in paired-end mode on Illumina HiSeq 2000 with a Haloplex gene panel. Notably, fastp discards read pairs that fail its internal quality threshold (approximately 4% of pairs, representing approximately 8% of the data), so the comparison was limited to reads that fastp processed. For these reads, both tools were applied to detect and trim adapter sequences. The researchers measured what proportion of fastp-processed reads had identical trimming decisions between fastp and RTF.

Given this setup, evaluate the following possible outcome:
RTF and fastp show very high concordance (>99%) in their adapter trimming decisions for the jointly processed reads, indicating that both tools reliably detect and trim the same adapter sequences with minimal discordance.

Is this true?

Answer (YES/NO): YES